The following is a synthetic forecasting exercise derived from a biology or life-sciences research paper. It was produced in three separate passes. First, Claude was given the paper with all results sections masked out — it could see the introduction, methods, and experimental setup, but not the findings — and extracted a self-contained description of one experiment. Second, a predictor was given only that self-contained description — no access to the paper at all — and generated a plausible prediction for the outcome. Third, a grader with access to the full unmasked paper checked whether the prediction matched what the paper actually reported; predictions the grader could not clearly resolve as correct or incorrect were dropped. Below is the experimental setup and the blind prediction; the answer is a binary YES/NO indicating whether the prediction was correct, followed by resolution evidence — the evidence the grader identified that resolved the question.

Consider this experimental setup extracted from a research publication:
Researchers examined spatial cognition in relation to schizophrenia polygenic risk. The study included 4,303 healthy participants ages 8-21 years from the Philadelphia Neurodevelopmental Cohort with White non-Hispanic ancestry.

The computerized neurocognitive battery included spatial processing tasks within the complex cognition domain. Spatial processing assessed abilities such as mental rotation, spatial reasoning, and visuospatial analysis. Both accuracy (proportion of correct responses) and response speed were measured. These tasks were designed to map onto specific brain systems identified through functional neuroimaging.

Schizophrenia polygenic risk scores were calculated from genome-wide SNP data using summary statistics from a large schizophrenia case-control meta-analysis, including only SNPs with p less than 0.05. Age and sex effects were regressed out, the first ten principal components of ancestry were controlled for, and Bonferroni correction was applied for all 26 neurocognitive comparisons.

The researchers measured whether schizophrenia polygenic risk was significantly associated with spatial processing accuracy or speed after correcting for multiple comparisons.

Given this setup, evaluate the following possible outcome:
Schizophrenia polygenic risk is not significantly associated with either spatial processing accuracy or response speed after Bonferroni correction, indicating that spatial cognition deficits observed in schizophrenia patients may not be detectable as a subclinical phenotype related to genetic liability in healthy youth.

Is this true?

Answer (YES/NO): YES